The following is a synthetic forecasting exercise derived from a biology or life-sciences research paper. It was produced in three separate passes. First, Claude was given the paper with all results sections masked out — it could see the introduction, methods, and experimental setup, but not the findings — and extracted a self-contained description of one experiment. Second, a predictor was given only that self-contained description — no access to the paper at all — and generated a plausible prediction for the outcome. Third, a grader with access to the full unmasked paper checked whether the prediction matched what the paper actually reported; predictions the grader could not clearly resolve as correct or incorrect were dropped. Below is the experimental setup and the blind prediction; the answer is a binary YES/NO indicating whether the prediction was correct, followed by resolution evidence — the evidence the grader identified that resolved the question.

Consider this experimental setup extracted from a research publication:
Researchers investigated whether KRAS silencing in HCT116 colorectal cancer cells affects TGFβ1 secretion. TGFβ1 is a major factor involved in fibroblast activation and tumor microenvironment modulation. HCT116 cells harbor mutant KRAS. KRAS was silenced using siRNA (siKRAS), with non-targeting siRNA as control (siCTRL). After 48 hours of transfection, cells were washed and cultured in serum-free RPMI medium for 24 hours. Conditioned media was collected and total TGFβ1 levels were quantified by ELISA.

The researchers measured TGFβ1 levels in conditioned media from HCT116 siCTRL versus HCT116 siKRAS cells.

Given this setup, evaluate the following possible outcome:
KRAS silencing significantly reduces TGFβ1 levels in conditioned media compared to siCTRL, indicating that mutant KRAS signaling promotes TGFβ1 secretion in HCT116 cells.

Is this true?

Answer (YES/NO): NO